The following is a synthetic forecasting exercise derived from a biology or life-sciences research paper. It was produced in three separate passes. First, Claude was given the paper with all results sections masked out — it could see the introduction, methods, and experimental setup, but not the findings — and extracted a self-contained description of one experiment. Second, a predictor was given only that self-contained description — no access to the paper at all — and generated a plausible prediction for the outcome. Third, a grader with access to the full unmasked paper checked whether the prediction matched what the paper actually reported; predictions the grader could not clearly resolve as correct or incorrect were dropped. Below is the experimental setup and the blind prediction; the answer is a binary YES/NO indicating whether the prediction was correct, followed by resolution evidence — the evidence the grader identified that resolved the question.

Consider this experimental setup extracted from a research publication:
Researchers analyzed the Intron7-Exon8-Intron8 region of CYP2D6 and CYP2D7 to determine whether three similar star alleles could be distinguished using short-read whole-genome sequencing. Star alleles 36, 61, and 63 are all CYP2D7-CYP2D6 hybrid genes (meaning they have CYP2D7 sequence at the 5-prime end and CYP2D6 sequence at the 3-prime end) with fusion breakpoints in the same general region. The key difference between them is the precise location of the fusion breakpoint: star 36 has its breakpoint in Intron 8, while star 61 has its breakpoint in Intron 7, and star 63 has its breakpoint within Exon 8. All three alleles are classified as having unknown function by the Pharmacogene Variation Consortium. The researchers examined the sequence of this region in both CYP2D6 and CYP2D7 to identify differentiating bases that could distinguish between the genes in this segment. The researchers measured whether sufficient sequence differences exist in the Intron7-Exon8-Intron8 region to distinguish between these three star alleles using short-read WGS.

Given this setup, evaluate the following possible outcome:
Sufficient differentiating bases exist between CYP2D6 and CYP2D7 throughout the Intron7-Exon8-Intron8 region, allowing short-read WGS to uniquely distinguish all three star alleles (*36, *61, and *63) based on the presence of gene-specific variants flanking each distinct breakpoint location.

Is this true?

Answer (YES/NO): NO